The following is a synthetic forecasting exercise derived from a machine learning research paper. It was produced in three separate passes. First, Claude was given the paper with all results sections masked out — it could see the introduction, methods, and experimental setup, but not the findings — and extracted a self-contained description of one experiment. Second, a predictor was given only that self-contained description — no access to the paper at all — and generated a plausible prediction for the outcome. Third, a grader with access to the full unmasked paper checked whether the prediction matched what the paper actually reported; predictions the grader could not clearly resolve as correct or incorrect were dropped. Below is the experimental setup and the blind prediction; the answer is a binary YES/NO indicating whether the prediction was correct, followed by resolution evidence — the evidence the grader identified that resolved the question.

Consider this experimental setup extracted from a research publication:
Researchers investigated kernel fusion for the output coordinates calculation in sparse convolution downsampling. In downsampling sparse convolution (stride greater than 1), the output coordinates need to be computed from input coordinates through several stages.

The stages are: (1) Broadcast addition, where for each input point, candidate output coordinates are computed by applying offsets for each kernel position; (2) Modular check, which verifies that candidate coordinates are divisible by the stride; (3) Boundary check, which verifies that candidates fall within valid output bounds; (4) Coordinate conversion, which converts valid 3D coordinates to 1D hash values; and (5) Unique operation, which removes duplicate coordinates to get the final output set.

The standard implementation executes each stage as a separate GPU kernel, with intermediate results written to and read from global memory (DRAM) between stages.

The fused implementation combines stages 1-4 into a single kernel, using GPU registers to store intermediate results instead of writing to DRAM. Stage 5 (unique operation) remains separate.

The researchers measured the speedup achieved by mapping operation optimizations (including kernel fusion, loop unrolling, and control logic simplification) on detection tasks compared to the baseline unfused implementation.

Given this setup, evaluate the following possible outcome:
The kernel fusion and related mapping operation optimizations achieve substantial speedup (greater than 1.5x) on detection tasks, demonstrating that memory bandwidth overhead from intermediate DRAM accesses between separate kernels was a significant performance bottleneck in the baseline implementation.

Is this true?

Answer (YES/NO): YES